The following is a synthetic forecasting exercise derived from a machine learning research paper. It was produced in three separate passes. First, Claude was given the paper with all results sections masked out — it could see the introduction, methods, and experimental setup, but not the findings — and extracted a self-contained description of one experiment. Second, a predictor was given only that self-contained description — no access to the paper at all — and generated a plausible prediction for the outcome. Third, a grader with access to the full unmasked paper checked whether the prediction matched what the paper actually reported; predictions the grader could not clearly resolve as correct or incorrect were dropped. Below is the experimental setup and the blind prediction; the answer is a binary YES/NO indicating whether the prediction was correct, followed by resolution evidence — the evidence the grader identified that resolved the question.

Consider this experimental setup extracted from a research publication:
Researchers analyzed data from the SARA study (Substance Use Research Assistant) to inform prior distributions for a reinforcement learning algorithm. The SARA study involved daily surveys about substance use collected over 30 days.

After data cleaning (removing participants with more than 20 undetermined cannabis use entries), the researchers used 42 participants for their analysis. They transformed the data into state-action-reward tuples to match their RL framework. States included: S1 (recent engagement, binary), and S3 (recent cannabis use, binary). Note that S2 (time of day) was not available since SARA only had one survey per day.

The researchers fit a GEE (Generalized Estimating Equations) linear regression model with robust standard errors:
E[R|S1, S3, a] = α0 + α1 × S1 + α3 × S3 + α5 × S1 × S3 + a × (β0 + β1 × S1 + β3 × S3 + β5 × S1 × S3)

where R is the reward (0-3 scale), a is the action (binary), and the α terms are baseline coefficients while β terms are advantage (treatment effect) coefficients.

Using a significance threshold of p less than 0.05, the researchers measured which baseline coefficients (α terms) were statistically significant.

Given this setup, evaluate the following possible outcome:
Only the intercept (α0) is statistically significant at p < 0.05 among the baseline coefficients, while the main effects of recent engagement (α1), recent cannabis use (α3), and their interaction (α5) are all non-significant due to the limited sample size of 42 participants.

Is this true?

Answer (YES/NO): NO